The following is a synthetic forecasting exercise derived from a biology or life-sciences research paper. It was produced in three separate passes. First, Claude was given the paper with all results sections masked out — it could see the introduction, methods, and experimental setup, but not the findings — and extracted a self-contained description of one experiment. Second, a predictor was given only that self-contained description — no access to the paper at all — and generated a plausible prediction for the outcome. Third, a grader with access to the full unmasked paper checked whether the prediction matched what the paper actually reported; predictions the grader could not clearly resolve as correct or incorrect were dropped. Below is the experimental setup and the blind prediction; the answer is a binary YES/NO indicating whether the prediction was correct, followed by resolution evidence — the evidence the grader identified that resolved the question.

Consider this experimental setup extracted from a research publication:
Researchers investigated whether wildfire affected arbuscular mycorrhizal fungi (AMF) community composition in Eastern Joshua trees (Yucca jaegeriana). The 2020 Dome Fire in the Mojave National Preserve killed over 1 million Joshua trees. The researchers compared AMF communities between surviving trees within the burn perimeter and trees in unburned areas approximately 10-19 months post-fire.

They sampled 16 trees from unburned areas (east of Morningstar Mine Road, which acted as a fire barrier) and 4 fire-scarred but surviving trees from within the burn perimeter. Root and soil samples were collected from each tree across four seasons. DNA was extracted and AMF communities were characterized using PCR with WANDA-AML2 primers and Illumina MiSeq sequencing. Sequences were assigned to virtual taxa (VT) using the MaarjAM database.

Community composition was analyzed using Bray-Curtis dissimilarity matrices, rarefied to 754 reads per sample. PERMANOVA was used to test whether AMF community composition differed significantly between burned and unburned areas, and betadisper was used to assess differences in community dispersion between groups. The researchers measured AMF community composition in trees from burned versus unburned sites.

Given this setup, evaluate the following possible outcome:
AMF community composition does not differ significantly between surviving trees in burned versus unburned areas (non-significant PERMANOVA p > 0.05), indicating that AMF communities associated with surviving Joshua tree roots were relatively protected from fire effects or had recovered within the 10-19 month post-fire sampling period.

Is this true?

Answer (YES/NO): NO